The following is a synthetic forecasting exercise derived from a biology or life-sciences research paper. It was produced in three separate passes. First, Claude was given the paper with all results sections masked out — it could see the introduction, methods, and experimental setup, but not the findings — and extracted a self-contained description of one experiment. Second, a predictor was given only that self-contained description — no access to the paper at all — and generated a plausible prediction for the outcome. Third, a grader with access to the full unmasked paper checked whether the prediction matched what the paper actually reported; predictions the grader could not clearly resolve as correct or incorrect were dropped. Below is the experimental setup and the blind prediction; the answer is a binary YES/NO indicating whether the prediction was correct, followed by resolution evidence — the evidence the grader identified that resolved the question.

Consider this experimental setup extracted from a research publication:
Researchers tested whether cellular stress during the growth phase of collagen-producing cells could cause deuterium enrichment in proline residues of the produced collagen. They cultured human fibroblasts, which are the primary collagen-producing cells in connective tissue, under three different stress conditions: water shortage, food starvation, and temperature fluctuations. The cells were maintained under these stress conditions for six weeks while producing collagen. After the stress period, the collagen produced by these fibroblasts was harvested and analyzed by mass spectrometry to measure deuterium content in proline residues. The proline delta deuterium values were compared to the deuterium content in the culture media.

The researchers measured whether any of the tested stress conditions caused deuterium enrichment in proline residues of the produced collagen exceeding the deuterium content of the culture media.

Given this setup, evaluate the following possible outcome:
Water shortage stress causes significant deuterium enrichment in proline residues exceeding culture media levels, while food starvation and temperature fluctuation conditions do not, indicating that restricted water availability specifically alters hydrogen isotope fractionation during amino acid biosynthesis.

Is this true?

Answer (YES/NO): NO